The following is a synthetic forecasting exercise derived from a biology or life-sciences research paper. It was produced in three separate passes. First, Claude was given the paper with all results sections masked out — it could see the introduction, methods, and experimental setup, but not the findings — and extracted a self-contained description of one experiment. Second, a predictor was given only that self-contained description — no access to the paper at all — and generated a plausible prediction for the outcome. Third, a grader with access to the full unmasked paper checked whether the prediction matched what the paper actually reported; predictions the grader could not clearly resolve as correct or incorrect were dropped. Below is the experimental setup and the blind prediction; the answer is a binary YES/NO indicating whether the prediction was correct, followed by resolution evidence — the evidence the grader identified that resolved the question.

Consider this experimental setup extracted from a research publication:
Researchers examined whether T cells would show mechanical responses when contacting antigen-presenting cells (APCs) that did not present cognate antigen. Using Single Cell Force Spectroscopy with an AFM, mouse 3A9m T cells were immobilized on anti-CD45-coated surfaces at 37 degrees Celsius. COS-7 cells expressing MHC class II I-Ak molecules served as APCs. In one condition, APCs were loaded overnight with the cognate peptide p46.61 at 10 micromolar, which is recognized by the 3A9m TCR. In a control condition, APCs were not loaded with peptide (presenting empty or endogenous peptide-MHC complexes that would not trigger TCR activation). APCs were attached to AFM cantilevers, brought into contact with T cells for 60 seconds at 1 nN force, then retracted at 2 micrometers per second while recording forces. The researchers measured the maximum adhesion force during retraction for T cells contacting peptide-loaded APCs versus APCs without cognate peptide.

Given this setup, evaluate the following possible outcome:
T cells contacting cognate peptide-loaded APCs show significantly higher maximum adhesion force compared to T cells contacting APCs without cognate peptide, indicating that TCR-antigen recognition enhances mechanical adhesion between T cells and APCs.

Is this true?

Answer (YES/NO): YES